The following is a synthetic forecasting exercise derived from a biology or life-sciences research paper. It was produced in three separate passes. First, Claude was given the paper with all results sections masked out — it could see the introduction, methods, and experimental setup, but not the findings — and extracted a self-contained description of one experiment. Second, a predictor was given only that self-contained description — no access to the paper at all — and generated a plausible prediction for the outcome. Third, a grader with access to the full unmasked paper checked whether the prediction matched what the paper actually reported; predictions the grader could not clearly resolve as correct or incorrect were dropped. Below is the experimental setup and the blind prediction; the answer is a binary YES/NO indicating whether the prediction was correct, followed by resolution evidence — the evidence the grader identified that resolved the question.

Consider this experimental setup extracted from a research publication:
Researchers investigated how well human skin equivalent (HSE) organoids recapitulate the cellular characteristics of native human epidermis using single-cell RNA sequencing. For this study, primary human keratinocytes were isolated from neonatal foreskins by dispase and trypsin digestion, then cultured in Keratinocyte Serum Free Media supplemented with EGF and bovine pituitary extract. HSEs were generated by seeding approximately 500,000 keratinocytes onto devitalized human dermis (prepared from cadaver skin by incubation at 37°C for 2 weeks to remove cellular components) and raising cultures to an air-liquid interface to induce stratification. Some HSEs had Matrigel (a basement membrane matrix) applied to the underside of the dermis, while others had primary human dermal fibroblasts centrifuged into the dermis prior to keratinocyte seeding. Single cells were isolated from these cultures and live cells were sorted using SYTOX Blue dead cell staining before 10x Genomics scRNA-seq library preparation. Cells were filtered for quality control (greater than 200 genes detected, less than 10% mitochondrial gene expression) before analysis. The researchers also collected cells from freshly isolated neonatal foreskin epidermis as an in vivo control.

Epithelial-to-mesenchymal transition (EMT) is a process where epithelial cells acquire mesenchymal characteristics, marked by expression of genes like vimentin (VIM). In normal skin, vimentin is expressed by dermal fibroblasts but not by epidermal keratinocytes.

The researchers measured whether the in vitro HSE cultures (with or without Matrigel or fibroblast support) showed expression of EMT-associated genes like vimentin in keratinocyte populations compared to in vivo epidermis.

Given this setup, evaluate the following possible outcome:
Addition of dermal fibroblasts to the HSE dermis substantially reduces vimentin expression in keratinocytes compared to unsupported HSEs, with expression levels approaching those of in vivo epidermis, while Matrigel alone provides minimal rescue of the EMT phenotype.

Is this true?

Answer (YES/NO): NO